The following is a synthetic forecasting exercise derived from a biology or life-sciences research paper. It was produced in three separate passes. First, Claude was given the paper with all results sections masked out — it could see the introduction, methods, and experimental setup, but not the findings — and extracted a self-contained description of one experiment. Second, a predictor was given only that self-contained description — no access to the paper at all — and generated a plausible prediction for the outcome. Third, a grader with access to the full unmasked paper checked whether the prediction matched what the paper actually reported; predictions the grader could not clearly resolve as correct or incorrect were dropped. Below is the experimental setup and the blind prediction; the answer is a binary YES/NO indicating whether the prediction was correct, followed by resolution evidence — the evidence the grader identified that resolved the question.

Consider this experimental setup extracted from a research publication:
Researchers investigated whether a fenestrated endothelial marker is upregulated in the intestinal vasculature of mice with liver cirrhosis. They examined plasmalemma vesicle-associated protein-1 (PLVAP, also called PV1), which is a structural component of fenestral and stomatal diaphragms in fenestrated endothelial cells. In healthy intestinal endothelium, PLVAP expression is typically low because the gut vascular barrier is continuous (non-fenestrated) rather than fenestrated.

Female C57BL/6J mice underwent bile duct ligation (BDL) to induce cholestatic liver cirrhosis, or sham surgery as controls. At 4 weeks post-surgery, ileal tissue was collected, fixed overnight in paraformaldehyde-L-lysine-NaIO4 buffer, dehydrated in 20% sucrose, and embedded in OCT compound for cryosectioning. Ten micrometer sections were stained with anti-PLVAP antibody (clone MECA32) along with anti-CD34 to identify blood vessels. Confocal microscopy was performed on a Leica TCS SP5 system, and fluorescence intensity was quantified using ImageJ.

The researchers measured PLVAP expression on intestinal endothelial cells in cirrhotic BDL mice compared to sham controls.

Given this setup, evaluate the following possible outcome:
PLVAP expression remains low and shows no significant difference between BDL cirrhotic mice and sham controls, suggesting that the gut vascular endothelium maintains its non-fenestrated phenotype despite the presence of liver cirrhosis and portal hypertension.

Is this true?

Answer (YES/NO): NO